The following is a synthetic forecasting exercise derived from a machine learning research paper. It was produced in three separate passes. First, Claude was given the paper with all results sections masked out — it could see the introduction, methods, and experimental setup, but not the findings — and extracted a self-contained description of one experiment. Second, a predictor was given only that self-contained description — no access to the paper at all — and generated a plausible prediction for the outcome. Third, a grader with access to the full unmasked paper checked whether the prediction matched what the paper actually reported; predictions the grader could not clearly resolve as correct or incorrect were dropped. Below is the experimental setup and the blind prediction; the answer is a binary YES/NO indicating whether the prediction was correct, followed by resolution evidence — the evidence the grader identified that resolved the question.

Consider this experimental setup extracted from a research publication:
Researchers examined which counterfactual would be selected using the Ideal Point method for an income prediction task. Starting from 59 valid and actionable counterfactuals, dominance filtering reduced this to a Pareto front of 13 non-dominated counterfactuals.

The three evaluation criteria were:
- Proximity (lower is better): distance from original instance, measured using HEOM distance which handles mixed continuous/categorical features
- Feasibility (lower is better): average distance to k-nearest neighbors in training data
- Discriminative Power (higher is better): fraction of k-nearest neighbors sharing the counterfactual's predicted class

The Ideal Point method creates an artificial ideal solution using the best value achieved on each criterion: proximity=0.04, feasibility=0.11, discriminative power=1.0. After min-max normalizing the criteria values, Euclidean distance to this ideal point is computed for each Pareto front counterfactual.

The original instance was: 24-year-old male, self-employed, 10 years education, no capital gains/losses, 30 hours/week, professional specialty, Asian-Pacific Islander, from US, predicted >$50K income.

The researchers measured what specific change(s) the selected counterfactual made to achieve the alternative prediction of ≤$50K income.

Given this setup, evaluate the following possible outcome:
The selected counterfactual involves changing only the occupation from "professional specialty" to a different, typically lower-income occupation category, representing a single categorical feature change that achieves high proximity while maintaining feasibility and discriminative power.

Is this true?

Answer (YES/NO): NO